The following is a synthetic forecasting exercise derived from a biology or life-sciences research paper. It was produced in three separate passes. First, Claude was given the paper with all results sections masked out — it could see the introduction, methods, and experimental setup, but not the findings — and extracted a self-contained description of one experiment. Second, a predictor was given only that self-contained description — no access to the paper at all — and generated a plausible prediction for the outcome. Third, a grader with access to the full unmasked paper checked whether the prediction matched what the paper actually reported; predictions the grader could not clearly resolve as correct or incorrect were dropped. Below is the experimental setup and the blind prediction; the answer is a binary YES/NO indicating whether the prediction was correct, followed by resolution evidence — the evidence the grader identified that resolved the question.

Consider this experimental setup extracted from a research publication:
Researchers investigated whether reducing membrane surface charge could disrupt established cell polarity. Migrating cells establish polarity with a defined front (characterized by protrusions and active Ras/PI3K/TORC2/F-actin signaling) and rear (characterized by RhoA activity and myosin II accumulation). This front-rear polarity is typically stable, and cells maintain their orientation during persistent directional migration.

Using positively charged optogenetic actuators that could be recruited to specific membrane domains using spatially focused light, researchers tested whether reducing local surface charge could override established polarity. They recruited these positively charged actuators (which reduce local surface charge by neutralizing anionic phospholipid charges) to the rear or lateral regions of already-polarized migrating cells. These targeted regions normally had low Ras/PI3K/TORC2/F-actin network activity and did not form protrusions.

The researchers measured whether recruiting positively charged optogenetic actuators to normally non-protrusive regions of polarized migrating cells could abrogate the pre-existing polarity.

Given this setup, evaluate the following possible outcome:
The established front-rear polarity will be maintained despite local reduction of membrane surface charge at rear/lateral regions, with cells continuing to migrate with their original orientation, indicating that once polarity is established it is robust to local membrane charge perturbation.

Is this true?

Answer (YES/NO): NO